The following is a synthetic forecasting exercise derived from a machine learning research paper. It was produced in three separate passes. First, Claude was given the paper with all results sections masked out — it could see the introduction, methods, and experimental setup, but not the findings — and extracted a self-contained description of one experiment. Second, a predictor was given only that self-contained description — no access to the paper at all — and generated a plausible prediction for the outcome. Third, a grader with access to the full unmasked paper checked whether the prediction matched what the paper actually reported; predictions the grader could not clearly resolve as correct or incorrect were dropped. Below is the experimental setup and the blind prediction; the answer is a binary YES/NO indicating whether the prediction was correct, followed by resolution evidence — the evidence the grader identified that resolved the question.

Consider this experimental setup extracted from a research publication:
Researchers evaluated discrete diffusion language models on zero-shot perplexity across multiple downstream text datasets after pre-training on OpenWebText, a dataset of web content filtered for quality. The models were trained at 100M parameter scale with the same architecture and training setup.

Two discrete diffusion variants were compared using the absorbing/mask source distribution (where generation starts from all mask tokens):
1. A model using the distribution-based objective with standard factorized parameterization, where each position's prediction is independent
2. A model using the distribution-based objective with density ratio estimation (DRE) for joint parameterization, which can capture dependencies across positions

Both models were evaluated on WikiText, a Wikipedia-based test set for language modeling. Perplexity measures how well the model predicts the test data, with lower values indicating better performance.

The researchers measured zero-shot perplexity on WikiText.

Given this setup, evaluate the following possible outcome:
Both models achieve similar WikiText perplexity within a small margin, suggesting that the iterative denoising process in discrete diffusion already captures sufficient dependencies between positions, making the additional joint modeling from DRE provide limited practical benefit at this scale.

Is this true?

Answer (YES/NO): NO